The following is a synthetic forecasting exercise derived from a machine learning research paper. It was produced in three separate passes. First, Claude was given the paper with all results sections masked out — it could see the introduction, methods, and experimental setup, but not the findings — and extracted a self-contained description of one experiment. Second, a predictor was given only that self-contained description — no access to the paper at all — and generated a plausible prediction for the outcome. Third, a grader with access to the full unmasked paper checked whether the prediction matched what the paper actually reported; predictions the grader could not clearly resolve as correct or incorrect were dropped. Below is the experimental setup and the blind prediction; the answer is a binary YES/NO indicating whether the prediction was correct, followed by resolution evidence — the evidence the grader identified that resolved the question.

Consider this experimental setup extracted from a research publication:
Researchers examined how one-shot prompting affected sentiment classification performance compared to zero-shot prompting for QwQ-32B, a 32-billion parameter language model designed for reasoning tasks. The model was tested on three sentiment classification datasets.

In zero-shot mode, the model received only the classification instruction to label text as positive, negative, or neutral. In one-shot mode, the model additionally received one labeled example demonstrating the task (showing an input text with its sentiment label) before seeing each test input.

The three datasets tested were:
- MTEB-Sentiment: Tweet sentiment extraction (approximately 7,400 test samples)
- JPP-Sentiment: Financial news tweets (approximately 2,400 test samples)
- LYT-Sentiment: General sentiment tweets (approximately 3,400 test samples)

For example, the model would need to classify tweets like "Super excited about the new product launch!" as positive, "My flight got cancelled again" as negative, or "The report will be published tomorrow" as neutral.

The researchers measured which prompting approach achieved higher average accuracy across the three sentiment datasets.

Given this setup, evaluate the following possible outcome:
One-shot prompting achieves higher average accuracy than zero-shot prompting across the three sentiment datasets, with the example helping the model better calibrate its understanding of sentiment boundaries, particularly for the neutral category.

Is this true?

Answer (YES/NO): NO